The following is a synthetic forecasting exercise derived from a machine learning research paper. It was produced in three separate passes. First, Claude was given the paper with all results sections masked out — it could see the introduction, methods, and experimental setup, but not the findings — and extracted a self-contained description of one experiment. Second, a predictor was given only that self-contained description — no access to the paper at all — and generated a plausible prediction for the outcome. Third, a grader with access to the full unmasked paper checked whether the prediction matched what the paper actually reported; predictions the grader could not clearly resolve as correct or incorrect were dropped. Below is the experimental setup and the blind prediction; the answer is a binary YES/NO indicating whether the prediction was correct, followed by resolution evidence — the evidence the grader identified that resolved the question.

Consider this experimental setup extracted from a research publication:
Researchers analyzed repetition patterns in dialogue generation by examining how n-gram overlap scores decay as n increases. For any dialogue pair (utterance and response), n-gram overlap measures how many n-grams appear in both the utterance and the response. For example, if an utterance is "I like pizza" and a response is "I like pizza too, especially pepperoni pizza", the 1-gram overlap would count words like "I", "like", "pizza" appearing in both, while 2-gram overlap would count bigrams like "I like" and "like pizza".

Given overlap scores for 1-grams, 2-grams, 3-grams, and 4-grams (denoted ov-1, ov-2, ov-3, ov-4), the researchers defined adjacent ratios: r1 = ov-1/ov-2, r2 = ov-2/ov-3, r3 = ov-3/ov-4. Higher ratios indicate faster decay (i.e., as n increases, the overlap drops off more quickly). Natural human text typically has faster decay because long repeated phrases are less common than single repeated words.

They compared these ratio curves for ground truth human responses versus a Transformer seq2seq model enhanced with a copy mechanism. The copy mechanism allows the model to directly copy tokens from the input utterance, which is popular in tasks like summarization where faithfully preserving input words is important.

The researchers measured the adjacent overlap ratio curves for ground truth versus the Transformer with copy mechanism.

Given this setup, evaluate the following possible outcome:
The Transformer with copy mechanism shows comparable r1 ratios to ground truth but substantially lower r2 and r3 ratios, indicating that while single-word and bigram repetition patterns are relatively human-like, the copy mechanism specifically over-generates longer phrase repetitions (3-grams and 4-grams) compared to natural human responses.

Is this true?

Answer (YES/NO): NO